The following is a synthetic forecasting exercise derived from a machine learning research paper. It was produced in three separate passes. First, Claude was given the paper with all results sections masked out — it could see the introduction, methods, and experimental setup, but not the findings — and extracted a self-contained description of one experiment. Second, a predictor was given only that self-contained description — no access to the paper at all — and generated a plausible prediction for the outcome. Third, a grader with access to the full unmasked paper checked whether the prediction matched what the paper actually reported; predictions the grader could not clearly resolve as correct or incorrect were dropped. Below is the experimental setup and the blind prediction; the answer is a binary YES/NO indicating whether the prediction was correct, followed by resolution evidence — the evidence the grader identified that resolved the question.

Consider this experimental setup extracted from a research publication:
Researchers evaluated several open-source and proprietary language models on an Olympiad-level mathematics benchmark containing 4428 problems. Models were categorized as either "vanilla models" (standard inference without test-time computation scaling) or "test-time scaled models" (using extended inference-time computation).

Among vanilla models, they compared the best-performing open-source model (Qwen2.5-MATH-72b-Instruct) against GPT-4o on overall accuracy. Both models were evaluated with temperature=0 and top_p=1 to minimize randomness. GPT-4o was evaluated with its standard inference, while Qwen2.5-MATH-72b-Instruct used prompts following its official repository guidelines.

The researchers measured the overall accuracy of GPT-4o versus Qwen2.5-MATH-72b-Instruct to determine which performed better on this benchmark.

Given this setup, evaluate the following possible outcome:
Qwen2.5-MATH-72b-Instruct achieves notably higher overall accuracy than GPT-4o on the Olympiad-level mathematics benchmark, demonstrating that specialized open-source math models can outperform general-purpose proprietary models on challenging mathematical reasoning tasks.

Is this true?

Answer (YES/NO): YES